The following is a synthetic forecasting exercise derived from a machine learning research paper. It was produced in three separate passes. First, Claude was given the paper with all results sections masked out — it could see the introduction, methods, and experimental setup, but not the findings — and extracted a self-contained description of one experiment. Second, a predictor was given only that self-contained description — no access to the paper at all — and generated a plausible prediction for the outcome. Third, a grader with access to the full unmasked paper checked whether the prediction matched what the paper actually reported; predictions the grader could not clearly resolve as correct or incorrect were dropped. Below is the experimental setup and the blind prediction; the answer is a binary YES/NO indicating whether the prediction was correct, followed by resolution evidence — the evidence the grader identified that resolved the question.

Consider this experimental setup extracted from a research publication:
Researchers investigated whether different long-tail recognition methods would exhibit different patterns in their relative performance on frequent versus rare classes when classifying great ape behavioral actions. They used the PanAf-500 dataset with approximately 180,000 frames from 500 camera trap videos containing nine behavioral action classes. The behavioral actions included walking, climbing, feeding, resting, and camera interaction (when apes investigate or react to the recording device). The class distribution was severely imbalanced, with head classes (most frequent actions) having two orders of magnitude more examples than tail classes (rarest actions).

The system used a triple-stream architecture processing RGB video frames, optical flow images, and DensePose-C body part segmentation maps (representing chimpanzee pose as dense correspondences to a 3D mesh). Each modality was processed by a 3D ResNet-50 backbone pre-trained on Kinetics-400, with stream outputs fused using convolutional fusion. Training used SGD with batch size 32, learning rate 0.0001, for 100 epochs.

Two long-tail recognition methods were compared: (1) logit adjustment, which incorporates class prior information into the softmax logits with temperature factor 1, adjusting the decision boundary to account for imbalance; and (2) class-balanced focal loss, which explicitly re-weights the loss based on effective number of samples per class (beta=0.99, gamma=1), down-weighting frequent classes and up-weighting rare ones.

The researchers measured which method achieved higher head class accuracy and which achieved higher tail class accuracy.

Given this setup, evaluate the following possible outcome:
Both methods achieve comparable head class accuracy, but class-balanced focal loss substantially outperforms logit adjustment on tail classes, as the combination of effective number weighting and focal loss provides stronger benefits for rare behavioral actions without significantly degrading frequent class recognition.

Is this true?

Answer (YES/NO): NO